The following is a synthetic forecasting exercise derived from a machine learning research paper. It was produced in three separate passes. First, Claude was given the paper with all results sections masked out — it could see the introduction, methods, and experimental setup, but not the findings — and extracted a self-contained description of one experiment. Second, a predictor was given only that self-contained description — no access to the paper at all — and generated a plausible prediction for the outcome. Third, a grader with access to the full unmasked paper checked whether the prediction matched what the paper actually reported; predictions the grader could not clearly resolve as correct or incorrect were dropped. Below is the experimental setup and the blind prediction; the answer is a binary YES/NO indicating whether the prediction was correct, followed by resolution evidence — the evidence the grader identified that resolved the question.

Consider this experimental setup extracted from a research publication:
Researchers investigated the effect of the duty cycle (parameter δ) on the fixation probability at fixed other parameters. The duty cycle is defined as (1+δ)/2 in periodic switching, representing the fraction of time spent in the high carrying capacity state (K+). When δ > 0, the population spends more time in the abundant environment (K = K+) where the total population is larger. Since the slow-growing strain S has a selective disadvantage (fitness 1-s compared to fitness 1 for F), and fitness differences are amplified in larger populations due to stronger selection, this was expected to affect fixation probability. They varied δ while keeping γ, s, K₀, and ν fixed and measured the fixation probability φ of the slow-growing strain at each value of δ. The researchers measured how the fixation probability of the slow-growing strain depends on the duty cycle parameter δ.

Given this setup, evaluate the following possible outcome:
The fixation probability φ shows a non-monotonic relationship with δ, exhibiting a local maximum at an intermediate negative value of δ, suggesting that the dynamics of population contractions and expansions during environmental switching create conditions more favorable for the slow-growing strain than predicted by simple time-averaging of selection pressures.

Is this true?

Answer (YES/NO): NO